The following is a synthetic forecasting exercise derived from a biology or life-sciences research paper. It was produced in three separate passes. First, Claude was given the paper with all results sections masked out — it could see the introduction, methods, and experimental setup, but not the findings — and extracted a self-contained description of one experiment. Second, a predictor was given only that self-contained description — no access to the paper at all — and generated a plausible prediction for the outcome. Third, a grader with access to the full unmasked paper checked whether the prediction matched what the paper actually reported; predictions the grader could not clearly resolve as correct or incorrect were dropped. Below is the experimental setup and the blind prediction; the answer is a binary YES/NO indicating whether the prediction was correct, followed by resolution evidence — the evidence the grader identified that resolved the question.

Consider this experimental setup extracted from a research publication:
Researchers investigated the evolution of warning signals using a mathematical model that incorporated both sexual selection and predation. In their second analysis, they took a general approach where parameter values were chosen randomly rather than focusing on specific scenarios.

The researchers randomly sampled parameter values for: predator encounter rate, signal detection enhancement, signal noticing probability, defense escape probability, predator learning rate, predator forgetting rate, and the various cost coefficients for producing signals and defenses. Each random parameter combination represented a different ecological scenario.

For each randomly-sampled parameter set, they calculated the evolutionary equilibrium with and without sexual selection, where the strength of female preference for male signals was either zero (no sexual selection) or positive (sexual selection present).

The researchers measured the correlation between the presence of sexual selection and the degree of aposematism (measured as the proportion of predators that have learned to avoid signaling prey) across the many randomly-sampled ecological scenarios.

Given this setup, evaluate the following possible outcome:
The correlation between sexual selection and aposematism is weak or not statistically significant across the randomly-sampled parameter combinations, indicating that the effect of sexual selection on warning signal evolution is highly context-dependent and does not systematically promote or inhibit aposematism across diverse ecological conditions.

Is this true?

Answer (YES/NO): NO